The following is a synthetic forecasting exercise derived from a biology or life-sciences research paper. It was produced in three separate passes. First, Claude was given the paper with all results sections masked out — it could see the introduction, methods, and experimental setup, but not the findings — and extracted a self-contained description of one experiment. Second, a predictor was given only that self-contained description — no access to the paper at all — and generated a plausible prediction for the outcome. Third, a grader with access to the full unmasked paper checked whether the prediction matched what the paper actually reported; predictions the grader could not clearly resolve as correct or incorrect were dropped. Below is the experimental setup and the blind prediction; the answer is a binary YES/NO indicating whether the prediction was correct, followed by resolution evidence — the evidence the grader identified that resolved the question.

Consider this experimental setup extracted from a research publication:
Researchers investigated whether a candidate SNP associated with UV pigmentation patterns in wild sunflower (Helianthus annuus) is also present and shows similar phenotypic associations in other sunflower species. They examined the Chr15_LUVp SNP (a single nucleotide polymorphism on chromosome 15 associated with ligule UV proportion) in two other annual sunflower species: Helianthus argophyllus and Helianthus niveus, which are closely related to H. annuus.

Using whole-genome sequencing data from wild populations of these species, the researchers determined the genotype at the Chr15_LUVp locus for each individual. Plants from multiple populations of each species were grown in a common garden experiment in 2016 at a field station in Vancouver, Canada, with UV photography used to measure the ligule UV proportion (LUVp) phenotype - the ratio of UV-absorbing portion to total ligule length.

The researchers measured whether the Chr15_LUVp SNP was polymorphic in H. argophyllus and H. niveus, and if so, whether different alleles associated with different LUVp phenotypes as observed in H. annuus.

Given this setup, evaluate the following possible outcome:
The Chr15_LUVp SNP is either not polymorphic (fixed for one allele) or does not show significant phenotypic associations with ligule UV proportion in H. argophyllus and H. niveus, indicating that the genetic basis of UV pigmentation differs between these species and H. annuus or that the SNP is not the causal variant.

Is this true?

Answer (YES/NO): NO